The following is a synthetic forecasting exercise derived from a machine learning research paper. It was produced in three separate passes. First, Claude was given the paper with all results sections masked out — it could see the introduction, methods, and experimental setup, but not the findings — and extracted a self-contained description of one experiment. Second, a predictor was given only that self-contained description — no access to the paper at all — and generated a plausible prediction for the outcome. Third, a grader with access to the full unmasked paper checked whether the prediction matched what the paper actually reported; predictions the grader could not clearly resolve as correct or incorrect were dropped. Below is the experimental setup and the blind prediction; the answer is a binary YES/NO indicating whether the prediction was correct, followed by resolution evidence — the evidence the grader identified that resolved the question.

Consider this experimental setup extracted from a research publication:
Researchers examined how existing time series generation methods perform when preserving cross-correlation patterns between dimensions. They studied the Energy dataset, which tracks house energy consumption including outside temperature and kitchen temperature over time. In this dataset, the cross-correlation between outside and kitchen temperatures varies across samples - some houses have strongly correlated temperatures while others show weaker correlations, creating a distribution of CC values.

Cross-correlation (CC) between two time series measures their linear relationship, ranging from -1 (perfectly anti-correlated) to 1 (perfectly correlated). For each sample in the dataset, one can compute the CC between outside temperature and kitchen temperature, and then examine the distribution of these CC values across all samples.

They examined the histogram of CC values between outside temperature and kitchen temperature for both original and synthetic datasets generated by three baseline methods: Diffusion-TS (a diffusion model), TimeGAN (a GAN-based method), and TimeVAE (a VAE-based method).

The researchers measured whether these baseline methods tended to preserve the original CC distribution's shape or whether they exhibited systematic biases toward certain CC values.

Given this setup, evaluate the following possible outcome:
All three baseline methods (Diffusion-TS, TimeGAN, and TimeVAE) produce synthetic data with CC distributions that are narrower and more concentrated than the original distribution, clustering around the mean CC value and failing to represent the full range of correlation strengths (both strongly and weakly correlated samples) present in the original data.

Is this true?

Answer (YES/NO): NO